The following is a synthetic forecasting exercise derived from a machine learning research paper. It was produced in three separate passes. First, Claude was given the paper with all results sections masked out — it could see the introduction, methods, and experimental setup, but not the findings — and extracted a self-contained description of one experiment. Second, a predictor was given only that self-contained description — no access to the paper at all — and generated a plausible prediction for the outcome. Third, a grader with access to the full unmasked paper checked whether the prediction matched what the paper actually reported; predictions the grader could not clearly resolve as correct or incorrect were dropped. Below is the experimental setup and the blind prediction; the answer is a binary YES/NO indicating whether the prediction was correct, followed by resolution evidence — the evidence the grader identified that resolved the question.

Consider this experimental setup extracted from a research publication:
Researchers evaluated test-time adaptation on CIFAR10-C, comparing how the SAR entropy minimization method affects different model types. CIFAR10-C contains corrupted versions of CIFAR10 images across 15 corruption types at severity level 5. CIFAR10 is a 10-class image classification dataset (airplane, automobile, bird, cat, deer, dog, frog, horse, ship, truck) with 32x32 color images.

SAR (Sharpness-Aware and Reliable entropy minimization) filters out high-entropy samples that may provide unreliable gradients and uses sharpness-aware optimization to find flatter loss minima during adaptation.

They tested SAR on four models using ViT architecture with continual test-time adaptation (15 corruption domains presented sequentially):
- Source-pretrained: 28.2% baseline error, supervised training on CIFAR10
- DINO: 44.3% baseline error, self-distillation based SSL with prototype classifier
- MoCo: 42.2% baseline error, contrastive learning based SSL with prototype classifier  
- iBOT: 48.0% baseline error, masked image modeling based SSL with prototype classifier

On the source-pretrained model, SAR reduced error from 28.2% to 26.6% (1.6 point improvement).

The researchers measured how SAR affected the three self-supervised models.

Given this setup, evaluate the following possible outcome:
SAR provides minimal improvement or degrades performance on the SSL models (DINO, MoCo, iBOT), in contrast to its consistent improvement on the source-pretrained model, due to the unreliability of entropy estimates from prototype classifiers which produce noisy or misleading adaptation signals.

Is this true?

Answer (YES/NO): NO